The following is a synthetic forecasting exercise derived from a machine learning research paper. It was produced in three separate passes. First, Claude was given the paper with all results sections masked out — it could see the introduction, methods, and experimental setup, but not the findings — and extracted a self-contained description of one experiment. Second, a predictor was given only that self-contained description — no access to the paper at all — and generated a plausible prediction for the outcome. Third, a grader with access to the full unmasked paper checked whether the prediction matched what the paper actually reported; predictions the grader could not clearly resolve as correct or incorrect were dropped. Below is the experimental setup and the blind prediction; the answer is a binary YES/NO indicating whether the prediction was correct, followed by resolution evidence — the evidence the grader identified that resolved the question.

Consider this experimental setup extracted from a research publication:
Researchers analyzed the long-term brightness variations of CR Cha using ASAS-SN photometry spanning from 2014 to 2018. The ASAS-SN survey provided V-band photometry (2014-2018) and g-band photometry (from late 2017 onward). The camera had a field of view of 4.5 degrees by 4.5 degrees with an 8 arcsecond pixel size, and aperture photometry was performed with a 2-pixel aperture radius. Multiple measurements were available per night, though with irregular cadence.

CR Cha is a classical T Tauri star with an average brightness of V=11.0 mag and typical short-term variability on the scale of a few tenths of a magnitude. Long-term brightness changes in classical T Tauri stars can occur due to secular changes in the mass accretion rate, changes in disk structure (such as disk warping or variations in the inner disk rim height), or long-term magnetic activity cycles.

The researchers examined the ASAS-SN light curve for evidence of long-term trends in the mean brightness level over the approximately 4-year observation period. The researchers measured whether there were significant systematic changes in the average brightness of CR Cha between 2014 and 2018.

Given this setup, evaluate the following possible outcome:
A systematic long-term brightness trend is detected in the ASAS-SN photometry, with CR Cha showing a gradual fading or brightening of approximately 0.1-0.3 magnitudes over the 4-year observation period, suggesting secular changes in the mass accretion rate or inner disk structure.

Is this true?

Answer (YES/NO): NO